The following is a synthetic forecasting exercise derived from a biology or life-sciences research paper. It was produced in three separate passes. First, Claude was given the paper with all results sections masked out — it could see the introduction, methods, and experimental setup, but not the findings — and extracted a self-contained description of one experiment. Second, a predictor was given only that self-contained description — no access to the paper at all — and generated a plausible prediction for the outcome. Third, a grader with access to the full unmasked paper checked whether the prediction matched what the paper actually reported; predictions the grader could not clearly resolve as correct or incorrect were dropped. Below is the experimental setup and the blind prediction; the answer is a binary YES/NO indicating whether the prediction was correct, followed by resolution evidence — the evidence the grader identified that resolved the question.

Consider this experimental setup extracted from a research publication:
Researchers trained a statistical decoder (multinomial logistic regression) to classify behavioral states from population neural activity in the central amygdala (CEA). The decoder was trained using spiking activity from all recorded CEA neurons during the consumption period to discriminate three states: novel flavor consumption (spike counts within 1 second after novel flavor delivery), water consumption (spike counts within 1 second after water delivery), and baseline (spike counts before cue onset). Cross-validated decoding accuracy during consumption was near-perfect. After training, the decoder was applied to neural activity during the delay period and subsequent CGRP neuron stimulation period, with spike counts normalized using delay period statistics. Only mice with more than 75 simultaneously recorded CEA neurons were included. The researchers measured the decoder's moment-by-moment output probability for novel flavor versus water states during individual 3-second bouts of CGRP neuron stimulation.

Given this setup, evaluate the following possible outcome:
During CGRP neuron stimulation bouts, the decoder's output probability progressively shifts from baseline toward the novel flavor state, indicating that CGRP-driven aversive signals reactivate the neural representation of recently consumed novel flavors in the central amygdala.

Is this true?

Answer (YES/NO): NO